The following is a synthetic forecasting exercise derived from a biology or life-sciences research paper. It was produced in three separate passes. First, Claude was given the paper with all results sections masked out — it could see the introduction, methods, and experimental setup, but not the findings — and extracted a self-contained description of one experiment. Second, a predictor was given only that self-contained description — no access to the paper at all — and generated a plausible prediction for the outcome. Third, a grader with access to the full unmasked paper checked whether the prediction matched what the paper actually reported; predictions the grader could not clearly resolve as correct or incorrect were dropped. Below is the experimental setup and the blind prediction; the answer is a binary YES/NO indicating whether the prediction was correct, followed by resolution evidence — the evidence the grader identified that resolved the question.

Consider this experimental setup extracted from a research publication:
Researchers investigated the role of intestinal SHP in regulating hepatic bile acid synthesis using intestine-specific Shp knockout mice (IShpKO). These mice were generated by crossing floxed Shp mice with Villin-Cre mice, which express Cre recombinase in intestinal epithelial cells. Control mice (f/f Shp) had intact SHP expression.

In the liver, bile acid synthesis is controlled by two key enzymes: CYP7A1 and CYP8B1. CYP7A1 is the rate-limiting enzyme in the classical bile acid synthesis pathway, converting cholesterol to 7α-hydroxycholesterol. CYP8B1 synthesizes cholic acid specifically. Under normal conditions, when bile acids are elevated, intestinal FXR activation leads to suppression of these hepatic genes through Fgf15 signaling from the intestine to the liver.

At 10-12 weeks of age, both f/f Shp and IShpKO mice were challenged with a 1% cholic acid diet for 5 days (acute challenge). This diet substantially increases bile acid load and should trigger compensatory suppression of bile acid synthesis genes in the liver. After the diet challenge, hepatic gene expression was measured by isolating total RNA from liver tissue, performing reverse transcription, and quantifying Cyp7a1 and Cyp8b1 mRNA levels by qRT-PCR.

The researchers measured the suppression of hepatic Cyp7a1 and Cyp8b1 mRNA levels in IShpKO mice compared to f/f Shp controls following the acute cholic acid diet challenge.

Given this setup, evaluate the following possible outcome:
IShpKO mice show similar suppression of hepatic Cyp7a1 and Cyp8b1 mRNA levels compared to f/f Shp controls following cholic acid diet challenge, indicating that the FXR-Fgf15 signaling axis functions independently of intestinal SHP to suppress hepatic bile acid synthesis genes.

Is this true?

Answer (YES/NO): NO